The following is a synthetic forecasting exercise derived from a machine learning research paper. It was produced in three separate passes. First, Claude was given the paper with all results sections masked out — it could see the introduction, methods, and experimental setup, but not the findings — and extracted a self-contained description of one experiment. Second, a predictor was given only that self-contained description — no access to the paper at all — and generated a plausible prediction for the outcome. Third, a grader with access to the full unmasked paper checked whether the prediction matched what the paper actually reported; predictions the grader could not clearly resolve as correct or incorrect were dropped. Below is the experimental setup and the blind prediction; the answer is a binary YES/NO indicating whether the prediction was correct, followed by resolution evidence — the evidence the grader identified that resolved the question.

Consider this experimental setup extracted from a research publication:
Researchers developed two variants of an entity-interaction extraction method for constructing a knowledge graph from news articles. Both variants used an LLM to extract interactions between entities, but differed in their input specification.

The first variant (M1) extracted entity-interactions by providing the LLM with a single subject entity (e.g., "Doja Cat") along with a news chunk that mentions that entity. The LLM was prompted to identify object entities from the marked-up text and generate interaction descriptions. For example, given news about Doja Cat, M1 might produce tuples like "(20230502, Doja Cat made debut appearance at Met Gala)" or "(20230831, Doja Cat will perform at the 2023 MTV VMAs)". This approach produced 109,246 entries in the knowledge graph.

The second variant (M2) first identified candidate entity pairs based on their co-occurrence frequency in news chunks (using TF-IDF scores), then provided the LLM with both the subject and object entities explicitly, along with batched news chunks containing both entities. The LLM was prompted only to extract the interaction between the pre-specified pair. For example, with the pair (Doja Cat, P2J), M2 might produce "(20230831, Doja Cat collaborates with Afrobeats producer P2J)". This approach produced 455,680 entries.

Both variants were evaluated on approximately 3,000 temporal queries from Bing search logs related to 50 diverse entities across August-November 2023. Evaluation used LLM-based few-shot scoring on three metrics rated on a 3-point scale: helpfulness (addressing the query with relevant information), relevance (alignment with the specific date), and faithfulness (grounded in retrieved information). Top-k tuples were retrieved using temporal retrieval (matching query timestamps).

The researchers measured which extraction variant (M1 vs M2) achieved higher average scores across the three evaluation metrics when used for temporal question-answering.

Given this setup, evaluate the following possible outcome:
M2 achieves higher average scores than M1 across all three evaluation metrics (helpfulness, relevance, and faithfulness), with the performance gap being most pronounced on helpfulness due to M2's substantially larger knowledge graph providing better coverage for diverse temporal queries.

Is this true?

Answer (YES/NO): NO